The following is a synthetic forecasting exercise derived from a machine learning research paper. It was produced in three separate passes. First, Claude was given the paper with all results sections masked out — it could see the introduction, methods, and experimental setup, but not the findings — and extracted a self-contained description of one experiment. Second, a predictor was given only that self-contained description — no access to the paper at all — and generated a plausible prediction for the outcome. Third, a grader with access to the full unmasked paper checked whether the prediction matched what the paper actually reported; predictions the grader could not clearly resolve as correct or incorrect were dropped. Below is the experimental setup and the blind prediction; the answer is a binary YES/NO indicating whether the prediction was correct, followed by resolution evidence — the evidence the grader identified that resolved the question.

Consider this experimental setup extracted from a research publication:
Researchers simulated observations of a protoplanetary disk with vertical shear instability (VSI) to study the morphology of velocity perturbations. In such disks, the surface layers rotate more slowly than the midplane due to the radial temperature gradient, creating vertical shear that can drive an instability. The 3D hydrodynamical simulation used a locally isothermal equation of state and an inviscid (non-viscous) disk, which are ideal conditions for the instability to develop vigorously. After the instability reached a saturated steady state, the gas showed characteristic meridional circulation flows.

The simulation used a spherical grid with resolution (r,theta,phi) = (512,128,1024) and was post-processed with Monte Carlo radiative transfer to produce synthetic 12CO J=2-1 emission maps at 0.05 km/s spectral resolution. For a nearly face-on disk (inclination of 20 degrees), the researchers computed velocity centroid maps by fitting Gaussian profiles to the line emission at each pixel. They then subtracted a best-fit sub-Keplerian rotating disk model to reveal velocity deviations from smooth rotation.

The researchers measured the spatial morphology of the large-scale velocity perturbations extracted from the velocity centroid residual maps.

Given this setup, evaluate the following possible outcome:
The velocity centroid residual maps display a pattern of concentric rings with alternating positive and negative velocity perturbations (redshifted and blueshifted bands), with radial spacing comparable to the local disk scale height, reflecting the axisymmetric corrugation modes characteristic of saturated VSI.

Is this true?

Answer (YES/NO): YES